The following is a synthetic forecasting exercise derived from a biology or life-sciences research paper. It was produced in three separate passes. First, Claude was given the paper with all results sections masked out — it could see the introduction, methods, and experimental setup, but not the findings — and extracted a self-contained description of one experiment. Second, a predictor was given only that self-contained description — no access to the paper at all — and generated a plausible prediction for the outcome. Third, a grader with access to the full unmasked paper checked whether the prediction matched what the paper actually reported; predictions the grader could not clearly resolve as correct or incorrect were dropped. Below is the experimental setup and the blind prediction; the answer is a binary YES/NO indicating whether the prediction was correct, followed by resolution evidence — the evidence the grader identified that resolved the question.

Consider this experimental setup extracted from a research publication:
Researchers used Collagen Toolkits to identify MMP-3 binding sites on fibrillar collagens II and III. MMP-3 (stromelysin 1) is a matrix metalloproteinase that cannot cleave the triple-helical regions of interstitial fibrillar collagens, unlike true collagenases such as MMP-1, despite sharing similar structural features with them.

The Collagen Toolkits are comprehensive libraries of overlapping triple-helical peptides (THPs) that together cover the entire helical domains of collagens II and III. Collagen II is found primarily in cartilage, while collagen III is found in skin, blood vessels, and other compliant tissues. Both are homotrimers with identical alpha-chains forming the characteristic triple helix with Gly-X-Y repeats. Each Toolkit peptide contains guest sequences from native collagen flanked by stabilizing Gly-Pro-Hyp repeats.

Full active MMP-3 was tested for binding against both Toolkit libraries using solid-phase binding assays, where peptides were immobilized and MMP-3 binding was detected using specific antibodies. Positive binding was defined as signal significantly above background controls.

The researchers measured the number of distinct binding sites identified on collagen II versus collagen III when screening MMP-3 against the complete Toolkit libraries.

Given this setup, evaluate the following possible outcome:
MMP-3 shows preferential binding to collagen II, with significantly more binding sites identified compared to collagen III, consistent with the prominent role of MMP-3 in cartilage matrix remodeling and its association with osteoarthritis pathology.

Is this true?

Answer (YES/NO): YES